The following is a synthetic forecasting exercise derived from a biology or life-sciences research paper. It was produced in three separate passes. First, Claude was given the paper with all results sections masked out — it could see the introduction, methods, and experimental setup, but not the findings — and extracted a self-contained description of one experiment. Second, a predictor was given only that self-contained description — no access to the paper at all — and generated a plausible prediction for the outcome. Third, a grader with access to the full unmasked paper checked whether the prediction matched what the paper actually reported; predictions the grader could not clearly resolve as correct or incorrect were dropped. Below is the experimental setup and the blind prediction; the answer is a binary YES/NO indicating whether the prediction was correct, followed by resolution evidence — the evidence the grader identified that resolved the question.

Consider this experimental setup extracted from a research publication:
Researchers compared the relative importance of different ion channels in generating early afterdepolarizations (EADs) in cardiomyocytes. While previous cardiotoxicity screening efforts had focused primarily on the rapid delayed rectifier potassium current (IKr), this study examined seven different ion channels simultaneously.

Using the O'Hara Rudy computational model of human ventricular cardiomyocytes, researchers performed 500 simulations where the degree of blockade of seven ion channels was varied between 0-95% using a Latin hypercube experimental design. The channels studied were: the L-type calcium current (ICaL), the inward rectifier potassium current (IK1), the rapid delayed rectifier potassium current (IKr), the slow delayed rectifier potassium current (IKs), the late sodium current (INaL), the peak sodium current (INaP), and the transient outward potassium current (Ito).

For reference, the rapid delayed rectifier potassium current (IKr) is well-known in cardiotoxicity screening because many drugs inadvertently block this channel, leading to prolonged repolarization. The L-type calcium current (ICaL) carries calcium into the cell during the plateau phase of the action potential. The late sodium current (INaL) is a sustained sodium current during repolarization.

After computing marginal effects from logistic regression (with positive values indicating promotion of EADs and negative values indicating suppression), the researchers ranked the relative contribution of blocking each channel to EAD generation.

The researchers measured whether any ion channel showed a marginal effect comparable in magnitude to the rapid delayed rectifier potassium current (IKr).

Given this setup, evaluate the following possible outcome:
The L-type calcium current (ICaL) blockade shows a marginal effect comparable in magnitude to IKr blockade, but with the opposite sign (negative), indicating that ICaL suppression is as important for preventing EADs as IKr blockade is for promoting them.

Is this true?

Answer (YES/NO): YES